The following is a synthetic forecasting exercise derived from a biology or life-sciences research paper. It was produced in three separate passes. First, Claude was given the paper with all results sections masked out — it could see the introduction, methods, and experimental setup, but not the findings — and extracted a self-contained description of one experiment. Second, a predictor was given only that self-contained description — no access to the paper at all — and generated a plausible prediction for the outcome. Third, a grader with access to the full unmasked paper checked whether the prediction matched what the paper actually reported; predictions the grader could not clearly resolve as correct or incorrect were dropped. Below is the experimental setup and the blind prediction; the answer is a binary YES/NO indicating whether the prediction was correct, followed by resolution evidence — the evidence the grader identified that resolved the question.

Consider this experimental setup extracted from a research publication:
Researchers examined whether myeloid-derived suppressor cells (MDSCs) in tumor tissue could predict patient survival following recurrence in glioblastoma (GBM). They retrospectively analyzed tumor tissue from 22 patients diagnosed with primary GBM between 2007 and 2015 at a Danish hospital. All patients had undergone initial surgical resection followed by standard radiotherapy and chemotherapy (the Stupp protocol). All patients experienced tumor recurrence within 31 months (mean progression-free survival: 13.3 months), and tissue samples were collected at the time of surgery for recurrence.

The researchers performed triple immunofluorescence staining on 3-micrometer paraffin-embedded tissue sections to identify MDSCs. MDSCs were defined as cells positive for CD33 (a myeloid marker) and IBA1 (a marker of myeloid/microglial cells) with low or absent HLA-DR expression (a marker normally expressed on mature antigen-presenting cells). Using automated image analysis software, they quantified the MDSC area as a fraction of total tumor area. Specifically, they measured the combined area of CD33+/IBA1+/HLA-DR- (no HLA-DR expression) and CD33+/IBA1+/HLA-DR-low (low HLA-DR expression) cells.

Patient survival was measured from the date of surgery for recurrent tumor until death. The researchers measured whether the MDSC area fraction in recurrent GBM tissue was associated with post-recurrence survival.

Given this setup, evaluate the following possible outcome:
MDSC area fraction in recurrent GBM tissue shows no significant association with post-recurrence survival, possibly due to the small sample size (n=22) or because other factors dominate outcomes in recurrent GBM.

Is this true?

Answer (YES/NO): NO